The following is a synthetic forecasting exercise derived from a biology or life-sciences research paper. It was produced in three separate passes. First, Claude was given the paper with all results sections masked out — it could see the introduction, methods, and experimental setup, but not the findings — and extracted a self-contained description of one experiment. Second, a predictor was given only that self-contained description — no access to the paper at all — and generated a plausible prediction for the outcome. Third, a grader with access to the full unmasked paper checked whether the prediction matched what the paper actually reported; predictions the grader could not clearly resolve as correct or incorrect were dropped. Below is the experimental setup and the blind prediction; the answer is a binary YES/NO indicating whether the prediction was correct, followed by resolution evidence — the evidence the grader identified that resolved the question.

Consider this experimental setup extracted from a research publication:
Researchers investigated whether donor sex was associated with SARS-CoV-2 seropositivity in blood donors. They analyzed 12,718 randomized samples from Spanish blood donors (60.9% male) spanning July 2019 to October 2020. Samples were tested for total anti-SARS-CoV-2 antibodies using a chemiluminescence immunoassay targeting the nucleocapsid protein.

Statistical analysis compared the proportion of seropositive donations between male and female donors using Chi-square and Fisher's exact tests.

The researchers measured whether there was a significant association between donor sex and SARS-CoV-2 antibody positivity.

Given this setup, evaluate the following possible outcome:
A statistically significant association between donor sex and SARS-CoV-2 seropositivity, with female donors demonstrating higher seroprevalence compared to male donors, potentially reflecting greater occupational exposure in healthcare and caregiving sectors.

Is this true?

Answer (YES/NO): NO